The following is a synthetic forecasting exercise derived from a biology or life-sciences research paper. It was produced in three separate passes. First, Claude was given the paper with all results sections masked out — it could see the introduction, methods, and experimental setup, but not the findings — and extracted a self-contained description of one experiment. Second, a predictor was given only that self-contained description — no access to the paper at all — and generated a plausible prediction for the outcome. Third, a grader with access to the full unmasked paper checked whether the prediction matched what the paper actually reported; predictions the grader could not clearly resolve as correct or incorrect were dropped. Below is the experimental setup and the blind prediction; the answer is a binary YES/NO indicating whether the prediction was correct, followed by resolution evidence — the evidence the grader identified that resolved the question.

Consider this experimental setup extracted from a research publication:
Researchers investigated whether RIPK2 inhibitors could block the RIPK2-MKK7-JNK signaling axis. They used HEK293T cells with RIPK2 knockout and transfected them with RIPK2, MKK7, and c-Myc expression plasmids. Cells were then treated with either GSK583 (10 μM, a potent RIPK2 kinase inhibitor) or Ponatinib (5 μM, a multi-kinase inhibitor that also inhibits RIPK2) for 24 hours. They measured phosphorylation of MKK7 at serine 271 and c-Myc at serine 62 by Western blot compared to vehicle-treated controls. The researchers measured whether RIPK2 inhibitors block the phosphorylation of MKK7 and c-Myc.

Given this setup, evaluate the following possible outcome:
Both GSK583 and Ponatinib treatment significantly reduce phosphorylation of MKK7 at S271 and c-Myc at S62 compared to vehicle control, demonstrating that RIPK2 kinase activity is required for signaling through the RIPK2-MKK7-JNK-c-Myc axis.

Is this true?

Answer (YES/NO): YES